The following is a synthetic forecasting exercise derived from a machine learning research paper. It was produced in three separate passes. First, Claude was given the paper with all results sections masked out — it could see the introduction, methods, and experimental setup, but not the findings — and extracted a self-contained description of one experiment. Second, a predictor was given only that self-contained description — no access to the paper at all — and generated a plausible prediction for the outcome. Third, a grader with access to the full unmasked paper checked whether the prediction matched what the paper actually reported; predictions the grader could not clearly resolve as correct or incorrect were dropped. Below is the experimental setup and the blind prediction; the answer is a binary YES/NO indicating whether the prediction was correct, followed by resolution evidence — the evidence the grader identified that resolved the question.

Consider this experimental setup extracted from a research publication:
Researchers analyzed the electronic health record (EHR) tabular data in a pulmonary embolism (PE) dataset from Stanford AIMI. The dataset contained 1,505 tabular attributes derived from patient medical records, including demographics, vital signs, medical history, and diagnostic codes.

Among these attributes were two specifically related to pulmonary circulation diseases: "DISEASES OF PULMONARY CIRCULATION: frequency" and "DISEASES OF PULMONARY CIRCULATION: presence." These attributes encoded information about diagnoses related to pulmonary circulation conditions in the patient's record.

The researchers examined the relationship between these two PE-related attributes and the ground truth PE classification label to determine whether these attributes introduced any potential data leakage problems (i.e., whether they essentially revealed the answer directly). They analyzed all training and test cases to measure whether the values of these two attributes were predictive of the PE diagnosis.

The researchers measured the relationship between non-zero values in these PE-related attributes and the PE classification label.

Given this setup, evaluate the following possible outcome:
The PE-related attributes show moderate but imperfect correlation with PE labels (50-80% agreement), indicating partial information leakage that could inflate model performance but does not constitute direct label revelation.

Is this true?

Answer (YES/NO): NO